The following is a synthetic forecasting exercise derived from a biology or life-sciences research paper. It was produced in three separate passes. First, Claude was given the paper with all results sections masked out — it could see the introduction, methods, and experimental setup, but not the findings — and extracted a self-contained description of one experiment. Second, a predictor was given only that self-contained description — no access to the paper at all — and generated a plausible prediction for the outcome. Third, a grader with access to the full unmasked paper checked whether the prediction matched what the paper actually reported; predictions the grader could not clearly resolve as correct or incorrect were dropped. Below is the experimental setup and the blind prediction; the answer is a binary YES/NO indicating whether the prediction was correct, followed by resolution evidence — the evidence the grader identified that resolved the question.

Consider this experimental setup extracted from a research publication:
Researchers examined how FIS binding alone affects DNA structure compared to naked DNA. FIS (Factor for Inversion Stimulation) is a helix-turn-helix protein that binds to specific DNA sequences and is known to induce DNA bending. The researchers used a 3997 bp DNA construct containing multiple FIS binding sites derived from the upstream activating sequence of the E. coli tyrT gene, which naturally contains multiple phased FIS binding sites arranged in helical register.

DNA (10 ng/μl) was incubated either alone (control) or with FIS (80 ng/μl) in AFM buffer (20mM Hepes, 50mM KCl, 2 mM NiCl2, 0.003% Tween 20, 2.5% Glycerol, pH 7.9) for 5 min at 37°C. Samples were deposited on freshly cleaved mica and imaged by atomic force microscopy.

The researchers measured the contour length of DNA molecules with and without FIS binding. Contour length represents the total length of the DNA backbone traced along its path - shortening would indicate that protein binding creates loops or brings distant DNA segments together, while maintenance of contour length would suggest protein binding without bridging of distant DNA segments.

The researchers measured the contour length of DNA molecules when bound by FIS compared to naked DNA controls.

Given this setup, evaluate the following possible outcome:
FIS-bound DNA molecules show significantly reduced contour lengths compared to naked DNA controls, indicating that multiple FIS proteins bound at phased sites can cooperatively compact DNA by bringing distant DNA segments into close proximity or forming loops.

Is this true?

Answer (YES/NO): NO